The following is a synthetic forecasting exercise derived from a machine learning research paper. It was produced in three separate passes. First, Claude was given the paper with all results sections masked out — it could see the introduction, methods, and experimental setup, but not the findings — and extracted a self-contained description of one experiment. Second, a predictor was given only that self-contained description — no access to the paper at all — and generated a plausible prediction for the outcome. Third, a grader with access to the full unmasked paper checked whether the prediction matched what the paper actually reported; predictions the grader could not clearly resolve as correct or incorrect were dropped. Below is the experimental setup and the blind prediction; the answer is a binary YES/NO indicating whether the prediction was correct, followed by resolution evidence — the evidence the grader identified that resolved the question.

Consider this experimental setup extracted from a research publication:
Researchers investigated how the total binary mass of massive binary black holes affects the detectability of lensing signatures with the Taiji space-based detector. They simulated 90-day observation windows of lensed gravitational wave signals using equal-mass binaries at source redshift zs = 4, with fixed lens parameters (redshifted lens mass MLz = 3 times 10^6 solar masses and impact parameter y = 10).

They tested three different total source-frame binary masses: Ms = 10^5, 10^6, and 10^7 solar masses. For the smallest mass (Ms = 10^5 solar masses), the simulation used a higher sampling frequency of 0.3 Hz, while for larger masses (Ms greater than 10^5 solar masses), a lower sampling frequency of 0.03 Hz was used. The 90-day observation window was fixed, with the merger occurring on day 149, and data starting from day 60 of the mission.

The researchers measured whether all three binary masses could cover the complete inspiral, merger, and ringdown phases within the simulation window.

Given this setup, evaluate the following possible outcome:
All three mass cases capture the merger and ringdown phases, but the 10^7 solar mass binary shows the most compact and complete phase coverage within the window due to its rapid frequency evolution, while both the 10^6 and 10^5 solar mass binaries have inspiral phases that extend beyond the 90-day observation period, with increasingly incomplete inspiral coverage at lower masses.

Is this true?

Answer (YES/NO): NO